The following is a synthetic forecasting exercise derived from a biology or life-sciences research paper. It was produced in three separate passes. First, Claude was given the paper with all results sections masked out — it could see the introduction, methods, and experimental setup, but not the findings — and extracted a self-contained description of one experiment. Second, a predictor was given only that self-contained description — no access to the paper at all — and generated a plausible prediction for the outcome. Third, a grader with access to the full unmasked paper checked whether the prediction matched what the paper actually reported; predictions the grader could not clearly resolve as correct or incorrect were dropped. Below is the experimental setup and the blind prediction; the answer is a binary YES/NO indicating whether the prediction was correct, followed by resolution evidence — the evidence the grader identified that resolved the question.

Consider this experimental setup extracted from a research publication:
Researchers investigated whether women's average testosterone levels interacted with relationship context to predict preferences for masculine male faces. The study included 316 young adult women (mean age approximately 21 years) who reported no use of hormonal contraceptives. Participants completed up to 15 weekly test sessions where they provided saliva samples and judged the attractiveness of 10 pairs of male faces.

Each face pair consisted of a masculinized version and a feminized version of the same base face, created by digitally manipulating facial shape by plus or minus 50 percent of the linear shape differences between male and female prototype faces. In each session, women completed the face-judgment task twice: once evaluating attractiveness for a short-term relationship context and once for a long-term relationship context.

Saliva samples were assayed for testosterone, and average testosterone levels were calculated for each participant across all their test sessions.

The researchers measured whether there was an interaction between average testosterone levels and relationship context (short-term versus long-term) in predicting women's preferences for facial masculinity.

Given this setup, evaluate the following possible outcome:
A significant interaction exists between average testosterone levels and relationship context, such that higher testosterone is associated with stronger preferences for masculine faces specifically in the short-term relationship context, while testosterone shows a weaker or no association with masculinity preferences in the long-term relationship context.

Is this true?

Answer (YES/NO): NO